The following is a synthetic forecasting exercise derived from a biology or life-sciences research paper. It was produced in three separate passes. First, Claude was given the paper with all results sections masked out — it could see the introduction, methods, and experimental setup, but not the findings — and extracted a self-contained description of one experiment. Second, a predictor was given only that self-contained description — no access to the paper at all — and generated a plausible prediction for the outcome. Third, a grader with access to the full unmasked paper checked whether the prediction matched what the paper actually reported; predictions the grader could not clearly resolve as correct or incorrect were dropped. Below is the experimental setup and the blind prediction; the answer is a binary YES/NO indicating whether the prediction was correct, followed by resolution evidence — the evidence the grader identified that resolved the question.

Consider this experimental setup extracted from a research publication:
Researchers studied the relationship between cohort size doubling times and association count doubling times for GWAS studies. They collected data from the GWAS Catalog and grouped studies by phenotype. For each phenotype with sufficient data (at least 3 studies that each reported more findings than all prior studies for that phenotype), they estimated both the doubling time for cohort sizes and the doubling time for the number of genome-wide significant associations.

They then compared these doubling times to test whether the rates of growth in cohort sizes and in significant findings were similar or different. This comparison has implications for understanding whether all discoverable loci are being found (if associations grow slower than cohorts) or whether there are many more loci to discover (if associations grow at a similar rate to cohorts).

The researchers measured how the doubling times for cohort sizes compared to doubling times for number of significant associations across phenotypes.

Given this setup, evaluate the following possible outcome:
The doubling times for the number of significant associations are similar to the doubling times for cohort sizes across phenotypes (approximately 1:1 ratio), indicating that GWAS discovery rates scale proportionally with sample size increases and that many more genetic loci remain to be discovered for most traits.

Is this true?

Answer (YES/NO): YES